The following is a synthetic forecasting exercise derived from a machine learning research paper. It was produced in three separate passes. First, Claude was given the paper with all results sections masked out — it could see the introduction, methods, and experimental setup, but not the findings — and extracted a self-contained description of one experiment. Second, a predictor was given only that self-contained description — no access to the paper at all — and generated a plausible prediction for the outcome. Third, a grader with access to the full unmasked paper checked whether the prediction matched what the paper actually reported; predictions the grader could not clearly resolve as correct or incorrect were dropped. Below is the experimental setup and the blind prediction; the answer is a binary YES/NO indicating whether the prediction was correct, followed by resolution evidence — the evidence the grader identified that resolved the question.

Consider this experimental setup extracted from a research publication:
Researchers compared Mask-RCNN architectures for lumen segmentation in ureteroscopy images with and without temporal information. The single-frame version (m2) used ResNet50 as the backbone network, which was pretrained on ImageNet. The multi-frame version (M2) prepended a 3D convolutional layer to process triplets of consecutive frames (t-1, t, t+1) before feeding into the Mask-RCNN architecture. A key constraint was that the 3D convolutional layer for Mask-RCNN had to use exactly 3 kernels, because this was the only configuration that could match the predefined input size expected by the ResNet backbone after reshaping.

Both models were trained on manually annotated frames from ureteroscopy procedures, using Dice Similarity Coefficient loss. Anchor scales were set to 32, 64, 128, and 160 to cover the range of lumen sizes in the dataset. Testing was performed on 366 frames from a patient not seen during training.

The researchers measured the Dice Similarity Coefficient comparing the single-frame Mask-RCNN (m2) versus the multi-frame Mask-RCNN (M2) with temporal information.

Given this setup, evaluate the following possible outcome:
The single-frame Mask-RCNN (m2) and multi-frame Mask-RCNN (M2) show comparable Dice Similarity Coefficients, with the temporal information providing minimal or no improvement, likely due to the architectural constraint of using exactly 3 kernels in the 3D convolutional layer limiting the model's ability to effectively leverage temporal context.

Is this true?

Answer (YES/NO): NO